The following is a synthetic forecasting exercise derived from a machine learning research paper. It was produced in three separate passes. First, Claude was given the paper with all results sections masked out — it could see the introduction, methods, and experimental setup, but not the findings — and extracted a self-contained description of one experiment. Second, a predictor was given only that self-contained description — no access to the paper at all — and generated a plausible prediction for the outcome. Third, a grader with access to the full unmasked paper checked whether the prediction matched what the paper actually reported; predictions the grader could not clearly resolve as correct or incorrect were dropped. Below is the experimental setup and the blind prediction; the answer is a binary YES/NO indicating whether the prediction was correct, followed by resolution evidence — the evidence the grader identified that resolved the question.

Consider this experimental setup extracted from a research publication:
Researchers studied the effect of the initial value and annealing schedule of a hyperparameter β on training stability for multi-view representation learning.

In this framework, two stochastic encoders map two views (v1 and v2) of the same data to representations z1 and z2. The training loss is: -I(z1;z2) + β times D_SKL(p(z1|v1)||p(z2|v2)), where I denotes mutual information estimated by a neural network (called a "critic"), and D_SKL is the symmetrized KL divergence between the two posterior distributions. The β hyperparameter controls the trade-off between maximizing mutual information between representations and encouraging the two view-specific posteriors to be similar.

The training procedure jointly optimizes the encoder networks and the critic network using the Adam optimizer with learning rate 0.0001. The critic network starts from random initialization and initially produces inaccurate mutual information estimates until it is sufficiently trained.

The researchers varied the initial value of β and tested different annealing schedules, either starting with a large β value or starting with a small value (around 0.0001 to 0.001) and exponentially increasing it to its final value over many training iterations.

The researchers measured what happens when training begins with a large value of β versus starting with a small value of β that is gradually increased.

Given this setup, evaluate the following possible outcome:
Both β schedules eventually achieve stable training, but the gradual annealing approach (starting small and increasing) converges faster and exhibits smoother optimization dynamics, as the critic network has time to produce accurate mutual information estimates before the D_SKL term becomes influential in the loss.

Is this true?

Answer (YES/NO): NO